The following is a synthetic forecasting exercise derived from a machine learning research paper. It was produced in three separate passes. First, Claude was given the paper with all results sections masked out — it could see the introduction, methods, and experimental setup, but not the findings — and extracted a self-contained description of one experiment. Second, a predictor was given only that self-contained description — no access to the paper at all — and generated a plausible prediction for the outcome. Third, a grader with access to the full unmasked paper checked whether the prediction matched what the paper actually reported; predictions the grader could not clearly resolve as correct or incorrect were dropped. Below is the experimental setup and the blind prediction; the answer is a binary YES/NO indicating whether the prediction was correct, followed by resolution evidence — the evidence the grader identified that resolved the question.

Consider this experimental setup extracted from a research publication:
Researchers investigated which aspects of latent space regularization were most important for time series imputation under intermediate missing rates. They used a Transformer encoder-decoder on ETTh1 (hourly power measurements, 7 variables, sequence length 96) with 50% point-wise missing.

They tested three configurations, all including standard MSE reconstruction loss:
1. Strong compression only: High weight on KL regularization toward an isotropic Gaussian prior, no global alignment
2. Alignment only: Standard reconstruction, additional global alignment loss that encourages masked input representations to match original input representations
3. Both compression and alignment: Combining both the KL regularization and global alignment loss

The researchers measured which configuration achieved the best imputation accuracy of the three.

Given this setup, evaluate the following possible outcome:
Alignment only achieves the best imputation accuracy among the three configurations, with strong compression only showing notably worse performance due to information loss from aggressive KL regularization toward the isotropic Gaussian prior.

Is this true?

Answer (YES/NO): NO